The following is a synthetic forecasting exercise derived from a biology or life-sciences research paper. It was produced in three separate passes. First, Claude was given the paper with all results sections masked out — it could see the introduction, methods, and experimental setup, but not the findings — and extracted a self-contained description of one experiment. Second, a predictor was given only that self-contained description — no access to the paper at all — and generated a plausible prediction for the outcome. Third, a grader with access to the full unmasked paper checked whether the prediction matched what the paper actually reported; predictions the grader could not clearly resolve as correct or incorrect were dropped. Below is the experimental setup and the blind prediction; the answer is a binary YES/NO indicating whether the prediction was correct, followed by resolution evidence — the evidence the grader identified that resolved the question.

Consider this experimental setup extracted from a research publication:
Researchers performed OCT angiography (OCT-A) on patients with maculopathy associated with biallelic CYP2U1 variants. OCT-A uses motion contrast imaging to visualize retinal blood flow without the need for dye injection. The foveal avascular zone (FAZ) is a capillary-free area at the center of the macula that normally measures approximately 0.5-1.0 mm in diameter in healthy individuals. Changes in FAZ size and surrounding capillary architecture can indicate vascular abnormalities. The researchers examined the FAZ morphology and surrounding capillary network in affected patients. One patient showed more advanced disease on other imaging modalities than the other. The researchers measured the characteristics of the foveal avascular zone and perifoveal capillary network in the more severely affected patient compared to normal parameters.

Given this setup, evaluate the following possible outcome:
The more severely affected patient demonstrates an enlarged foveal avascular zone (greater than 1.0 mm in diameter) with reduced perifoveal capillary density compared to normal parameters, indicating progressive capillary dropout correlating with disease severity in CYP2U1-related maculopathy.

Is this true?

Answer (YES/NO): NO